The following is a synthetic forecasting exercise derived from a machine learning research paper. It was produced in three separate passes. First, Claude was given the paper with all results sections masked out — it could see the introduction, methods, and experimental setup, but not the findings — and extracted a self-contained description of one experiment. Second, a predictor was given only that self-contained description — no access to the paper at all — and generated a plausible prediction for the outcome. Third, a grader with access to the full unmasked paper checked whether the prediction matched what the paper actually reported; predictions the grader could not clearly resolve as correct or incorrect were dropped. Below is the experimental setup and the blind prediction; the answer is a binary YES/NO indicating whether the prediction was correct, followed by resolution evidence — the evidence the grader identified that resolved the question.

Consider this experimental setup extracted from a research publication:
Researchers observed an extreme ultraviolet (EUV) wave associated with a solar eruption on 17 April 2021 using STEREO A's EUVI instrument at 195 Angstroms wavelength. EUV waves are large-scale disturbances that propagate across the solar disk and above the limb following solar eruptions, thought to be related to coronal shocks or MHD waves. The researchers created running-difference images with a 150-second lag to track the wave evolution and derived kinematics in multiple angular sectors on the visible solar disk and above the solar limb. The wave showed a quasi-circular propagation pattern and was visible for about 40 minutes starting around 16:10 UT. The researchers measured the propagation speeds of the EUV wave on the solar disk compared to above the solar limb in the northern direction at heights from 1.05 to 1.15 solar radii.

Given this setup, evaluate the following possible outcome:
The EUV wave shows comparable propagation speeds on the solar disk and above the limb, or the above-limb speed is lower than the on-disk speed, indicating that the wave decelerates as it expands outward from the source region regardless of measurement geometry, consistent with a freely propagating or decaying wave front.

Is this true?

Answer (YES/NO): NO